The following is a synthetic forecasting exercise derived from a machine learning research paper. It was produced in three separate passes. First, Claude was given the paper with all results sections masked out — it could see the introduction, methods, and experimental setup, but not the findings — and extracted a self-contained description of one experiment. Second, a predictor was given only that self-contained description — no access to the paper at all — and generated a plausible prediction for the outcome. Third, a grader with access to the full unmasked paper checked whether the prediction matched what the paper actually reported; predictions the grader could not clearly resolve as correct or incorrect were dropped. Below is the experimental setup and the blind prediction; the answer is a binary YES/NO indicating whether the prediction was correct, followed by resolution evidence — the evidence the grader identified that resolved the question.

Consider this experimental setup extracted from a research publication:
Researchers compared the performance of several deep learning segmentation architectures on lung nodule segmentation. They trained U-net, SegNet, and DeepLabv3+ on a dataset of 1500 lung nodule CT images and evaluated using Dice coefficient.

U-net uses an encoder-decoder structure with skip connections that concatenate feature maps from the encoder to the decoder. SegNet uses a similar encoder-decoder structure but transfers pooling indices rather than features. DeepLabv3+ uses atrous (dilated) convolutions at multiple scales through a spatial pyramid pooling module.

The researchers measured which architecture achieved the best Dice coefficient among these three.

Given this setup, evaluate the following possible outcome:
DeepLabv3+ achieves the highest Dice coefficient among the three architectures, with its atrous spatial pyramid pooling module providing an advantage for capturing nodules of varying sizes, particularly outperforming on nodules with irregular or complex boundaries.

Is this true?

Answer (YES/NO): YES